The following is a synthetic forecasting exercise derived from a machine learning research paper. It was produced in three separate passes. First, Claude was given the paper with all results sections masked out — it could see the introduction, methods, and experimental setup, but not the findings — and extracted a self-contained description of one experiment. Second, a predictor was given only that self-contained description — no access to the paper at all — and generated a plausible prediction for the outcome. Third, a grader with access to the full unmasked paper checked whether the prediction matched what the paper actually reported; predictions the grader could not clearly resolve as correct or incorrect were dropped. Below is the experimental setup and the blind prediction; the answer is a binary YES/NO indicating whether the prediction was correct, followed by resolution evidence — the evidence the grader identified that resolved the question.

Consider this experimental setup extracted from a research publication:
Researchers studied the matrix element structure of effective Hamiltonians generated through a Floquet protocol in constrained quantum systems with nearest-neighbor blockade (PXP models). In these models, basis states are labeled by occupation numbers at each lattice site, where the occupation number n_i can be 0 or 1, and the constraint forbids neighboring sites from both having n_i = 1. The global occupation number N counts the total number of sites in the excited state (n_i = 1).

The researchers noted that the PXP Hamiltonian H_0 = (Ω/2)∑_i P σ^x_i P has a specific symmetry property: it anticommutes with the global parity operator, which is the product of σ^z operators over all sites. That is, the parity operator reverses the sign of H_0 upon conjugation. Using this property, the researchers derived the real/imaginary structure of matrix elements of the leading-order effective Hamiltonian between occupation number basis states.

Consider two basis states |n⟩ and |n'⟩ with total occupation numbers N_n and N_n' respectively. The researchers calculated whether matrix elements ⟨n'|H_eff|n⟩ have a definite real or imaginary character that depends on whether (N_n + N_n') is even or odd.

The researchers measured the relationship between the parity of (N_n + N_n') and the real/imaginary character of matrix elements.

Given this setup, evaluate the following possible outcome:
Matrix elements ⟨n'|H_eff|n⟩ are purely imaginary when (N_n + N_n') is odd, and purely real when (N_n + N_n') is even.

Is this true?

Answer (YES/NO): YES